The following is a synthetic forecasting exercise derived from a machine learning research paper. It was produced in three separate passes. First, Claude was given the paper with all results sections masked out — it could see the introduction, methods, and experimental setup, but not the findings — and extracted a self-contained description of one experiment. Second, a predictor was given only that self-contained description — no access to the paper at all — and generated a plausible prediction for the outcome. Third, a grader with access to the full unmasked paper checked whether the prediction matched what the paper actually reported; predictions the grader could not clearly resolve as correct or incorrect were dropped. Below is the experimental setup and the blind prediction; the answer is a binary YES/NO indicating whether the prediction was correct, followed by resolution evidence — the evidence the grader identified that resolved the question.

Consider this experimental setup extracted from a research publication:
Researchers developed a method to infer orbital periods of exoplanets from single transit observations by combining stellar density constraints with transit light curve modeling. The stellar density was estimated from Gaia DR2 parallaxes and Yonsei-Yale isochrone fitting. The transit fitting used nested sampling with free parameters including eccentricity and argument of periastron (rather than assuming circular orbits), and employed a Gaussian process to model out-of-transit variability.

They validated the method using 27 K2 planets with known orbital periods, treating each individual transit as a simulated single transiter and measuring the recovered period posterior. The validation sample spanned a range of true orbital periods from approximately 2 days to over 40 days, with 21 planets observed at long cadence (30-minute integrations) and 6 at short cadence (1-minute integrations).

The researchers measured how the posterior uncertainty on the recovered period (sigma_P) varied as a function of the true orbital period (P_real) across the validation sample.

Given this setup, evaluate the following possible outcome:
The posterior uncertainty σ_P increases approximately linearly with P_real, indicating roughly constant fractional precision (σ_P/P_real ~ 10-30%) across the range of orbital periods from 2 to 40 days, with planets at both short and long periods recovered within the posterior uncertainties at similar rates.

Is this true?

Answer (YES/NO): NO